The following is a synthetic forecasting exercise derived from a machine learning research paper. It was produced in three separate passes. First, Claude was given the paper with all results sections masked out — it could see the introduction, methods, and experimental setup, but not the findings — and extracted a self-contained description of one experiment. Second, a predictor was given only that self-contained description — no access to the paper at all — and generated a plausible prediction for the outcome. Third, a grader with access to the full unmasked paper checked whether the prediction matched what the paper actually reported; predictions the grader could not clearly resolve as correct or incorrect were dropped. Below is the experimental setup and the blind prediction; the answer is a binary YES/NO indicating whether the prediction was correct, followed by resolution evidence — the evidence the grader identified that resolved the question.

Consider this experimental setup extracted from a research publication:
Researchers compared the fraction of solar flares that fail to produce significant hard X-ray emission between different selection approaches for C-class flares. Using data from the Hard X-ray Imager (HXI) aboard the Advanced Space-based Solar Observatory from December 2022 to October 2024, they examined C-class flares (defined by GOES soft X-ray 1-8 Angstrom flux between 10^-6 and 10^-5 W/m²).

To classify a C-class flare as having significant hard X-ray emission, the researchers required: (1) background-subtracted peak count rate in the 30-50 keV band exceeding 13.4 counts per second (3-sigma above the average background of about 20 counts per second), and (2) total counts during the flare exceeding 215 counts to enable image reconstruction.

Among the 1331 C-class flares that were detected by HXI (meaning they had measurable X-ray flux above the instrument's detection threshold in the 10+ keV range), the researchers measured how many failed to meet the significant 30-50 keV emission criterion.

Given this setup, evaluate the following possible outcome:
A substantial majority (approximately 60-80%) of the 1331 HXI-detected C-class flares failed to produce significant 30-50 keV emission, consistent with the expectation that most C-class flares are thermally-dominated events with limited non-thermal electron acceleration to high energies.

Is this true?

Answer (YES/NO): NO